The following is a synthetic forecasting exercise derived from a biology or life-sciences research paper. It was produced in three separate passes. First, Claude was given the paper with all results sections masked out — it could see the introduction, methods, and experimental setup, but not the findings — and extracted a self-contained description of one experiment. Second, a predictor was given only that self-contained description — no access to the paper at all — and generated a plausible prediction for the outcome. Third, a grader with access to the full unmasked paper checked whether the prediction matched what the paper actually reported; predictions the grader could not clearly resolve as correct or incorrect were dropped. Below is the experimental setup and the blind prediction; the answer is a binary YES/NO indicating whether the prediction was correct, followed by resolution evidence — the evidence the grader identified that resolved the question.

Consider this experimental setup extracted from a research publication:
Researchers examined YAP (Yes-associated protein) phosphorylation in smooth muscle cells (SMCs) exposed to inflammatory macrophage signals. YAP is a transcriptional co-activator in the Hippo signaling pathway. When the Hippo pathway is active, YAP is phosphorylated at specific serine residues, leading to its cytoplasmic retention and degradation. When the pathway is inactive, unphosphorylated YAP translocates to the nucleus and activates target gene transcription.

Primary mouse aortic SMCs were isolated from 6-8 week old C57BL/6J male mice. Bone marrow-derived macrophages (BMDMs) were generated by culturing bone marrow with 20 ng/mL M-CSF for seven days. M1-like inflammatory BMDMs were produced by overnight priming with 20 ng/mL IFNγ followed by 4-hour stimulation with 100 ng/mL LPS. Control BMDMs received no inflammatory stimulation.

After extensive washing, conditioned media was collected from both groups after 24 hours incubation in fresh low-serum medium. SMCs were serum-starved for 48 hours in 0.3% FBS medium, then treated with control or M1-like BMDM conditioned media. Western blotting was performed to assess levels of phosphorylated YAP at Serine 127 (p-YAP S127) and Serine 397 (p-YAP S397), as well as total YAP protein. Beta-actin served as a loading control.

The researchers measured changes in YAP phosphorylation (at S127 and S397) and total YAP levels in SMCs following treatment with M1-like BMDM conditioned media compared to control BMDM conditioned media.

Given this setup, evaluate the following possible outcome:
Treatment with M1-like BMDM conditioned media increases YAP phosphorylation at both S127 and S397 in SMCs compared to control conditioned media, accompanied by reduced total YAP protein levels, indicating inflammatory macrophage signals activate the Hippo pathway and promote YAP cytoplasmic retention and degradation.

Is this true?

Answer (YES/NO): YES